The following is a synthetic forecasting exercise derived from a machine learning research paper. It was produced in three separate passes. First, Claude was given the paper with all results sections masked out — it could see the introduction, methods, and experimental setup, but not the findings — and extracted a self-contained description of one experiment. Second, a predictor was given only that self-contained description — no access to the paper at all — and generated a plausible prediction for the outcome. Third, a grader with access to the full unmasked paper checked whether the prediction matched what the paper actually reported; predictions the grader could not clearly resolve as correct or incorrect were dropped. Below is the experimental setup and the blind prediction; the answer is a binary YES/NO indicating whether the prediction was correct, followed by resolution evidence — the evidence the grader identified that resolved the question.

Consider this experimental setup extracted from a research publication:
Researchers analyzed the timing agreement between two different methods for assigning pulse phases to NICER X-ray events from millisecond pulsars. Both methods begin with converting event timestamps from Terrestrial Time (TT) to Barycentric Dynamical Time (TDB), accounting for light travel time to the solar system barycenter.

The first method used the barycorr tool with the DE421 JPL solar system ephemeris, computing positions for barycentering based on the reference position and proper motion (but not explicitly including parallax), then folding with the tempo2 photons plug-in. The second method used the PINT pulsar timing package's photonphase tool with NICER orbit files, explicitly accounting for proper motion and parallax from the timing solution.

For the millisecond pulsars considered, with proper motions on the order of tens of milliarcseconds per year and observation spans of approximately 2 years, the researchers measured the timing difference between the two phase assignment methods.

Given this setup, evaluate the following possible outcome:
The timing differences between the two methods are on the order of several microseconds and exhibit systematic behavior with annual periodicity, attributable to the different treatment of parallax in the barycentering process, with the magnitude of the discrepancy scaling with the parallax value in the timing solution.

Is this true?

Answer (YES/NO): NO